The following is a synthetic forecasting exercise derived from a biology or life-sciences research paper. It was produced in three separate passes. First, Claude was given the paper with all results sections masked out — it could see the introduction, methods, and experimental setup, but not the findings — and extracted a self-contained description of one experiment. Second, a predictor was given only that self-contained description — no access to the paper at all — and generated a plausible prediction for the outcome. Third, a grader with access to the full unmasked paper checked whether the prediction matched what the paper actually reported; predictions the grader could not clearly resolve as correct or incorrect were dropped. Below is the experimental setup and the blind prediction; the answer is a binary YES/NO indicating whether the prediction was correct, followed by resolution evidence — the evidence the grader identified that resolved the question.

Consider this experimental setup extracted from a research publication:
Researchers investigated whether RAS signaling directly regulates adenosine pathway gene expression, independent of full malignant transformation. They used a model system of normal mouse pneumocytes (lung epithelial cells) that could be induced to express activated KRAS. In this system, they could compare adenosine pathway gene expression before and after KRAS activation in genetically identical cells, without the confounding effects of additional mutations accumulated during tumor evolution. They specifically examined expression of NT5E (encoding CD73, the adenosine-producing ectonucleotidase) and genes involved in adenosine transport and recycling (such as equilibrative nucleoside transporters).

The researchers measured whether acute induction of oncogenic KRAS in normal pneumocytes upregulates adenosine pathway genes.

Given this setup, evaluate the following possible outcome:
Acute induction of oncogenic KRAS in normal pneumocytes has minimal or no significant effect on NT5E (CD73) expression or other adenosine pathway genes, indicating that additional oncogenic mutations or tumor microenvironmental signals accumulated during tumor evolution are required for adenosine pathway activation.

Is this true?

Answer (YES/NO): NO